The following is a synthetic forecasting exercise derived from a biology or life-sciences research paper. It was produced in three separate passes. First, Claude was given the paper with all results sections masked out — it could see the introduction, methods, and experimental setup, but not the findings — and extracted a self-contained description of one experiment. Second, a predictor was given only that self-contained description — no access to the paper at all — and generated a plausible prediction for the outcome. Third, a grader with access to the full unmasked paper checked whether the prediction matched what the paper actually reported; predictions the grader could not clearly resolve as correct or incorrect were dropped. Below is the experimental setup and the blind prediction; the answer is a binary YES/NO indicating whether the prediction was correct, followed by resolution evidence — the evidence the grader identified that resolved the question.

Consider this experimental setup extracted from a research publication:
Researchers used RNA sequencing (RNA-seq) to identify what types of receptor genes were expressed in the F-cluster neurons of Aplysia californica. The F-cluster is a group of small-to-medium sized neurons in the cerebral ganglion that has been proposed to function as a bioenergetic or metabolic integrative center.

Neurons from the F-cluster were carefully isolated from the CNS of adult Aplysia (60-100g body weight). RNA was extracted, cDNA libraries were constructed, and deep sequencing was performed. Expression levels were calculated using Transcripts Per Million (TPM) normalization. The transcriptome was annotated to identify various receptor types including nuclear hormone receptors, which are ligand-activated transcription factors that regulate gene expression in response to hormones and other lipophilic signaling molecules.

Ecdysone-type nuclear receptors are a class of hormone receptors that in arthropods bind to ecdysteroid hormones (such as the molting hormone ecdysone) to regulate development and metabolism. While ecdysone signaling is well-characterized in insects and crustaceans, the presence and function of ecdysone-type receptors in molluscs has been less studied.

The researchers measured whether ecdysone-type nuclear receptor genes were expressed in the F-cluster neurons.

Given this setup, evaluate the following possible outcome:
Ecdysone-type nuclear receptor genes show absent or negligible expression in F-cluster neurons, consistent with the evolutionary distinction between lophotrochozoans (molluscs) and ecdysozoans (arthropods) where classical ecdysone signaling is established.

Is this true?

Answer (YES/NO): NO